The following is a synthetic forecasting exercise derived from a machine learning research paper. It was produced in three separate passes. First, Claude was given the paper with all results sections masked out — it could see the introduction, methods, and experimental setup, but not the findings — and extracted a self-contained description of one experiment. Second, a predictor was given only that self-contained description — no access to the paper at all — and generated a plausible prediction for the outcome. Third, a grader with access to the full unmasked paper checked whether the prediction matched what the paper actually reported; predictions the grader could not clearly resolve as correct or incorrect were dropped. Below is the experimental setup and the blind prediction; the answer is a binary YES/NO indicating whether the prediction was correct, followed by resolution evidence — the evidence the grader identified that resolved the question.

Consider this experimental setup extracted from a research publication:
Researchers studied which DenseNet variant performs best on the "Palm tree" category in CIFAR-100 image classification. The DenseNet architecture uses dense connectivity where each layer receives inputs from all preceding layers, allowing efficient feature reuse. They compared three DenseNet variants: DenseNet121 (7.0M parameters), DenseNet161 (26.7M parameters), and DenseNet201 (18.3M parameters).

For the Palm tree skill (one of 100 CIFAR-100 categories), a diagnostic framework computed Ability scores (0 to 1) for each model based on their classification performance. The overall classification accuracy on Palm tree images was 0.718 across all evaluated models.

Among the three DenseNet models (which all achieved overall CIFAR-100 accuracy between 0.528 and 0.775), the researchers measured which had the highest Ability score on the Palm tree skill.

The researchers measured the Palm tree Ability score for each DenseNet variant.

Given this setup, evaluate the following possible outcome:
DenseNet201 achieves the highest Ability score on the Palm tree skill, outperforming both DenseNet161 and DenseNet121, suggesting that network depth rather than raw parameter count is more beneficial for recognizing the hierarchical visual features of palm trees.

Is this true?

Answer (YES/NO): NO